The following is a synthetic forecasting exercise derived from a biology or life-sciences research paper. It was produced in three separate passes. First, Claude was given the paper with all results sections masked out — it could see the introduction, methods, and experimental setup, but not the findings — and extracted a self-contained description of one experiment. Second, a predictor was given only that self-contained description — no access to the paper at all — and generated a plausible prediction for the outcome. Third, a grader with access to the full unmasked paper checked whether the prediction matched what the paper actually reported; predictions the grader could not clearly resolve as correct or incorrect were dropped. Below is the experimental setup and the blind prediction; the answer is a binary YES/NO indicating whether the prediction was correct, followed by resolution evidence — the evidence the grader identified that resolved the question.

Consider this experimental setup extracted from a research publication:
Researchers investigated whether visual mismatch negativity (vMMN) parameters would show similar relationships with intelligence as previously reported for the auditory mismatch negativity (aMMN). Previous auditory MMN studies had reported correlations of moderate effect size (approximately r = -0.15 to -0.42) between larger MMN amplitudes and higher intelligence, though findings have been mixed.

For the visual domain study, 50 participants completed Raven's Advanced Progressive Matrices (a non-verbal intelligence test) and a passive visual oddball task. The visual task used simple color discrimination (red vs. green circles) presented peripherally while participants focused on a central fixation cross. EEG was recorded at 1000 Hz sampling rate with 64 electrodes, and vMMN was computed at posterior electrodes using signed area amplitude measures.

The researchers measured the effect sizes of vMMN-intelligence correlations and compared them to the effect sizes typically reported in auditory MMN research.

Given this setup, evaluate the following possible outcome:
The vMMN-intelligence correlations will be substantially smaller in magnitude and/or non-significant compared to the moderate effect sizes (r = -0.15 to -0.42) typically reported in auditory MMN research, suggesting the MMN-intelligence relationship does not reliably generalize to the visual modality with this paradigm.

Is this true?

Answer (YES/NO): YES